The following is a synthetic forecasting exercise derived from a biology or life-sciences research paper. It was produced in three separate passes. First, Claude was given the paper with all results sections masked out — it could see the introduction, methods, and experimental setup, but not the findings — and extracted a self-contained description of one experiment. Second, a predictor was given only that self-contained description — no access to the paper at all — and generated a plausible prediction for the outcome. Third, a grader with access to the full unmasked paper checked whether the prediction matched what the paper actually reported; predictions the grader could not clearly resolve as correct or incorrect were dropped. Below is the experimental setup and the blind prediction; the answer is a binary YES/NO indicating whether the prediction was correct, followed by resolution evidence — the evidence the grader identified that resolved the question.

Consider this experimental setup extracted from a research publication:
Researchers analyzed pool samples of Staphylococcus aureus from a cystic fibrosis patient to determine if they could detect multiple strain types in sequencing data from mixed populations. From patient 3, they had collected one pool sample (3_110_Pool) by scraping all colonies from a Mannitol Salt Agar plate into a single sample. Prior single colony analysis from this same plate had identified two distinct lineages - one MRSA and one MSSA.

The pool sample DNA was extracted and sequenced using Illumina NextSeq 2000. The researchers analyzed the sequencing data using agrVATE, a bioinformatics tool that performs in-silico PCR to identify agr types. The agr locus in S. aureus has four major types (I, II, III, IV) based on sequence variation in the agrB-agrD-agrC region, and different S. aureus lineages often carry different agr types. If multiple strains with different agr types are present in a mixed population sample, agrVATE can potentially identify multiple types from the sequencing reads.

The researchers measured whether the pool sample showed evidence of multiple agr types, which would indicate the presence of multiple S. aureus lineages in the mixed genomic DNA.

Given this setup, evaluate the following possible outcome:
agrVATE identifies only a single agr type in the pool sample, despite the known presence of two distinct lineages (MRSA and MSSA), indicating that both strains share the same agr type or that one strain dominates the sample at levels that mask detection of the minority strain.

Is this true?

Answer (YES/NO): NO